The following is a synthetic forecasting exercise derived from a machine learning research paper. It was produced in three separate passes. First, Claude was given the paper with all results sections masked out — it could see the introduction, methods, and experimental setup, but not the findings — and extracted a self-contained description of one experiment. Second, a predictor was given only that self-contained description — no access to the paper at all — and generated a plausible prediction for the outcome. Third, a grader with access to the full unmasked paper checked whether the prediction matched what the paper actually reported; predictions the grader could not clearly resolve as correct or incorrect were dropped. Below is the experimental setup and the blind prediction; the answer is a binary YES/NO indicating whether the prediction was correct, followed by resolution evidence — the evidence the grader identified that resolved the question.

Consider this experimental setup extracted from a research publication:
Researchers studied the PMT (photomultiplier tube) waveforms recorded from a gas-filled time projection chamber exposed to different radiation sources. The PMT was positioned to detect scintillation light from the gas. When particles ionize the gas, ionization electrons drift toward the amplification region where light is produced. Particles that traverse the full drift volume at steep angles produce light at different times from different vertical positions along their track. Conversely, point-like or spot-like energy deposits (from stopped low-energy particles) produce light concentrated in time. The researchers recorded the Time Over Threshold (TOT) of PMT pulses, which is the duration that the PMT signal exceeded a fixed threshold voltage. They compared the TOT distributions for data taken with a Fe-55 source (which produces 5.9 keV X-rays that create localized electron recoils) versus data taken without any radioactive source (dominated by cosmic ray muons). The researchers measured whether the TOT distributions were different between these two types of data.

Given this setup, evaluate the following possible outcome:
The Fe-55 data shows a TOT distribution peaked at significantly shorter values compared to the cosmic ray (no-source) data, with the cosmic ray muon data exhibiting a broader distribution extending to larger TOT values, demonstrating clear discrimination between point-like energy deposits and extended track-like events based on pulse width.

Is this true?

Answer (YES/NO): YES